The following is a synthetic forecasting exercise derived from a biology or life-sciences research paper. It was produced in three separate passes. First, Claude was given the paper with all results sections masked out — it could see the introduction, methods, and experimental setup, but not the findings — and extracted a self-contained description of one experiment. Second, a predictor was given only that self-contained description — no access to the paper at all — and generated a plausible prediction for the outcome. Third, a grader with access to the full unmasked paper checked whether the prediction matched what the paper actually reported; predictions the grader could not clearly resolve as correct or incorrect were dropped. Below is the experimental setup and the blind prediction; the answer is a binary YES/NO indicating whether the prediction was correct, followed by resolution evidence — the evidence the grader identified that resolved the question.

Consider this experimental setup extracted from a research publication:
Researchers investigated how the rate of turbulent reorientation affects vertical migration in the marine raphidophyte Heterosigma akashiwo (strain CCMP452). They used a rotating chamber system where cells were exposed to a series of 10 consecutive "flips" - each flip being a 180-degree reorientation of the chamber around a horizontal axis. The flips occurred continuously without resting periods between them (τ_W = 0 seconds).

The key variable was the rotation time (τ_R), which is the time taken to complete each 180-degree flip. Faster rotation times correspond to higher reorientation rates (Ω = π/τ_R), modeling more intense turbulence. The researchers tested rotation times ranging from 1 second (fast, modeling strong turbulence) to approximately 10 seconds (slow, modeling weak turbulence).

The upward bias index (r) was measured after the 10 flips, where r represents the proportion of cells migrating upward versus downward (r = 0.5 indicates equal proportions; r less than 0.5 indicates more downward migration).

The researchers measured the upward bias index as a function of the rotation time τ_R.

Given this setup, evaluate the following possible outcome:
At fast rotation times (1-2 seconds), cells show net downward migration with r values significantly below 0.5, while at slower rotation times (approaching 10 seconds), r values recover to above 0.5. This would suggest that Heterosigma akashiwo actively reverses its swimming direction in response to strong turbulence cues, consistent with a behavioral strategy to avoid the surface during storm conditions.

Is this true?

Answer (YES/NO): NO